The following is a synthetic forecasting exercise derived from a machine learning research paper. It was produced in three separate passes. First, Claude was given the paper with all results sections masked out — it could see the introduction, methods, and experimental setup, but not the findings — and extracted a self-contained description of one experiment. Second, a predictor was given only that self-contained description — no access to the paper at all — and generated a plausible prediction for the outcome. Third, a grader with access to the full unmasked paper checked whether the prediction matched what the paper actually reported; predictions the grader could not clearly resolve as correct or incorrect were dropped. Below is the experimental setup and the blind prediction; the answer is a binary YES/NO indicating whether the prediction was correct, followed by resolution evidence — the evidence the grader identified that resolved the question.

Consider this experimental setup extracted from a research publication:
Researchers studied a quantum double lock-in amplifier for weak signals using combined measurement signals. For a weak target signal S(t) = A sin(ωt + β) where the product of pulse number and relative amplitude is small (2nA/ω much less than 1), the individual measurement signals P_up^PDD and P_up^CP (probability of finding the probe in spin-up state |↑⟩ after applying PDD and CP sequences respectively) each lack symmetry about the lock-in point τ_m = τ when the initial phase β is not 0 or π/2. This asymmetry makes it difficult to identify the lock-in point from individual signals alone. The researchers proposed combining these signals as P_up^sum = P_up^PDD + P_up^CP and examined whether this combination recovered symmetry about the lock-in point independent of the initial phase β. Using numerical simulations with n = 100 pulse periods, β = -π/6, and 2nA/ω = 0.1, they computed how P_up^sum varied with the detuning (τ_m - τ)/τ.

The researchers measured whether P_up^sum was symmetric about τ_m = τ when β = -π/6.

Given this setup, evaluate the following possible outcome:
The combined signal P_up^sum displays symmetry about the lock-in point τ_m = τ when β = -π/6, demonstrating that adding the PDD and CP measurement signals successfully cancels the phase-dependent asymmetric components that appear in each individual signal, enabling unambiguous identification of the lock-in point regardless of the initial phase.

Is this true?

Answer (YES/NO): YES